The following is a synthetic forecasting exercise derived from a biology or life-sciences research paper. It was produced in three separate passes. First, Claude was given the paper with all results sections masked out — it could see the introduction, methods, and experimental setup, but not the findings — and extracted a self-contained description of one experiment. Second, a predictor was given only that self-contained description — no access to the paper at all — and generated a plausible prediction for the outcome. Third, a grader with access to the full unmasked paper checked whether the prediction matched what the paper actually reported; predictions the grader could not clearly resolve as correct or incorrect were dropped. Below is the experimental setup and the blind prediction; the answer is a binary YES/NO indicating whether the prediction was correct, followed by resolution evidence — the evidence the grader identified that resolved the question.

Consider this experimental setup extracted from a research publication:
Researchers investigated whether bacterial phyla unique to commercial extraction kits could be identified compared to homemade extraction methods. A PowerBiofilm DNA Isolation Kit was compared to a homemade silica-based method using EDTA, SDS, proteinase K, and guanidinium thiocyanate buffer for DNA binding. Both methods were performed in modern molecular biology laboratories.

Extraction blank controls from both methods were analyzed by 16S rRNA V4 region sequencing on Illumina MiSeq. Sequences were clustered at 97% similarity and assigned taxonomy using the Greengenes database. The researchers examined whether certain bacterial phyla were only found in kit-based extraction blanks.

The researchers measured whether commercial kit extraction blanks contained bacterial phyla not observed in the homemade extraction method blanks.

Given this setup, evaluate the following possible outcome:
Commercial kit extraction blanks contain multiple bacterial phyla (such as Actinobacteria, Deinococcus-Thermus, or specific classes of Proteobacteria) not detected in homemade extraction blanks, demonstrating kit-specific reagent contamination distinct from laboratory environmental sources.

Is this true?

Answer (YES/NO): NO